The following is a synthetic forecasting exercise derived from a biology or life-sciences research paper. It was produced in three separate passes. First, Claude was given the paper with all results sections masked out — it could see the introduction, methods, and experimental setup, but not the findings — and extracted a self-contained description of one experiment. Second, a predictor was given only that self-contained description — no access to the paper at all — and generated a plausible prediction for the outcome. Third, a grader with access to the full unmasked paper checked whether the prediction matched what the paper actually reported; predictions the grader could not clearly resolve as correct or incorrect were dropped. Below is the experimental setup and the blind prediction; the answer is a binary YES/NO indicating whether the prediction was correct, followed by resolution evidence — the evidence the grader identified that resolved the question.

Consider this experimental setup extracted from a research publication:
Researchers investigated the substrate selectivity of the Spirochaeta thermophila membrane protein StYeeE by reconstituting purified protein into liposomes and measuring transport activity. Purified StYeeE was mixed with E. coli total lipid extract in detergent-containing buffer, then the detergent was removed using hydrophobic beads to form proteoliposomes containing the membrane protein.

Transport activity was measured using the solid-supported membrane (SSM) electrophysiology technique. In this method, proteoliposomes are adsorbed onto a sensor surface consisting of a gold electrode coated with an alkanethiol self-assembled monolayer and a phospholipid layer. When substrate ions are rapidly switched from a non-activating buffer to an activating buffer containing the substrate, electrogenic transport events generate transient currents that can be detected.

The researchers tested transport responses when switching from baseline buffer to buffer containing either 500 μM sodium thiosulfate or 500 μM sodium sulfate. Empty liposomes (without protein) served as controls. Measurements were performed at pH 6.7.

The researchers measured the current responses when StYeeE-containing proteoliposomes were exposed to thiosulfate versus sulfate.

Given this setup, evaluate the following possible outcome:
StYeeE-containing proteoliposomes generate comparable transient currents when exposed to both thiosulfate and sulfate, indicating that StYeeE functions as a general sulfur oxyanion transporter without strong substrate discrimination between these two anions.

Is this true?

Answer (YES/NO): NO